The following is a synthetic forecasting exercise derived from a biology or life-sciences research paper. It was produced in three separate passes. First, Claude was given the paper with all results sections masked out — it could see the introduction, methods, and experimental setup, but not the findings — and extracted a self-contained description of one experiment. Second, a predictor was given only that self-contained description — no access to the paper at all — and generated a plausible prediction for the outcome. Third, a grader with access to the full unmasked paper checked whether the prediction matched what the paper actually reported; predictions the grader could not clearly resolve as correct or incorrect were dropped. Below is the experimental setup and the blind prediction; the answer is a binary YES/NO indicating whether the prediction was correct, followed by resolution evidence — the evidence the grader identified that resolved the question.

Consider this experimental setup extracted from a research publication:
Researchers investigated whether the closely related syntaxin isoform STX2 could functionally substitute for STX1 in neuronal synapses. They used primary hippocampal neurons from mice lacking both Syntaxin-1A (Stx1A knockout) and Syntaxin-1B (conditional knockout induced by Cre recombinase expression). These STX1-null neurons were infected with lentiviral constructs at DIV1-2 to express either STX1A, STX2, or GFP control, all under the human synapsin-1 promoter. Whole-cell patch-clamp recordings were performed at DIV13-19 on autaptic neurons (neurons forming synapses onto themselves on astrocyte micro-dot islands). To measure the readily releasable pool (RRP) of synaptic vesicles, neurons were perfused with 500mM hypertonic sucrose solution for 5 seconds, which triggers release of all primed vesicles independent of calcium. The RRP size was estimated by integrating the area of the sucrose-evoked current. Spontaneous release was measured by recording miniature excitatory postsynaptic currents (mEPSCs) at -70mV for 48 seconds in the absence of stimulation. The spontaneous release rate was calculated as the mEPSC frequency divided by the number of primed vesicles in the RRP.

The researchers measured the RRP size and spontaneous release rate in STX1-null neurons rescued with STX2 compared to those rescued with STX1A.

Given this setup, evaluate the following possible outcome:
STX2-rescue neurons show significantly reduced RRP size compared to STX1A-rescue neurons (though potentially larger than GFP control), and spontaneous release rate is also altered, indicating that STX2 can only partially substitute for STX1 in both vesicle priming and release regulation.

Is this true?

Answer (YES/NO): YES